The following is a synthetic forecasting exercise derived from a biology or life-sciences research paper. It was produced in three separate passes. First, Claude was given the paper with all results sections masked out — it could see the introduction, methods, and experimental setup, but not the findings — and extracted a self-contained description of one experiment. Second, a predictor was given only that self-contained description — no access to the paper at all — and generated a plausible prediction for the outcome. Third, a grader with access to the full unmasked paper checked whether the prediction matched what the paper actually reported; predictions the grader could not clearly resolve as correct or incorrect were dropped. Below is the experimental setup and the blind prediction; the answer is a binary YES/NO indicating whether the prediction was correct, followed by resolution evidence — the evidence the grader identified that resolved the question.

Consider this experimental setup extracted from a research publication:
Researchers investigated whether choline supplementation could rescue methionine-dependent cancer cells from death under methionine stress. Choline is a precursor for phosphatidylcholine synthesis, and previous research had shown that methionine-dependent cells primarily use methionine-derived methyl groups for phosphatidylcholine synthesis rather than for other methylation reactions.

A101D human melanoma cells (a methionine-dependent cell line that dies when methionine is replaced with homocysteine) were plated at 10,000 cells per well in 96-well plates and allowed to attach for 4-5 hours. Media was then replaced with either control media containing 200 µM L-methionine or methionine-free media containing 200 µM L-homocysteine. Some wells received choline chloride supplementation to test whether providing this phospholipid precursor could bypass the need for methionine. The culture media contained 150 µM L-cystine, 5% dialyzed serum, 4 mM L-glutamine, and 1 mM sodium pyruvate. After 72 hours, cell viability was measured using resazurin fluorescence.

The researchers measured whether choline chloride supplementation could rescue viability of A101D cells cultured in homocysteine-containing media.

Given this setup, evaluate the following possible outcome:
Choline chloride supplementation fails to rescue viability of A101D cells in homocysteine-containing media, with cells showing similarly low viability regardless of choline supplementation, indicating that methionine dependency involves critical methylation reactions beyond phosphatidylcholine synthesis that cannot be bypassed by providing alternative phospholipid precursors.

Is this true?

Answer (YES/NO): NO